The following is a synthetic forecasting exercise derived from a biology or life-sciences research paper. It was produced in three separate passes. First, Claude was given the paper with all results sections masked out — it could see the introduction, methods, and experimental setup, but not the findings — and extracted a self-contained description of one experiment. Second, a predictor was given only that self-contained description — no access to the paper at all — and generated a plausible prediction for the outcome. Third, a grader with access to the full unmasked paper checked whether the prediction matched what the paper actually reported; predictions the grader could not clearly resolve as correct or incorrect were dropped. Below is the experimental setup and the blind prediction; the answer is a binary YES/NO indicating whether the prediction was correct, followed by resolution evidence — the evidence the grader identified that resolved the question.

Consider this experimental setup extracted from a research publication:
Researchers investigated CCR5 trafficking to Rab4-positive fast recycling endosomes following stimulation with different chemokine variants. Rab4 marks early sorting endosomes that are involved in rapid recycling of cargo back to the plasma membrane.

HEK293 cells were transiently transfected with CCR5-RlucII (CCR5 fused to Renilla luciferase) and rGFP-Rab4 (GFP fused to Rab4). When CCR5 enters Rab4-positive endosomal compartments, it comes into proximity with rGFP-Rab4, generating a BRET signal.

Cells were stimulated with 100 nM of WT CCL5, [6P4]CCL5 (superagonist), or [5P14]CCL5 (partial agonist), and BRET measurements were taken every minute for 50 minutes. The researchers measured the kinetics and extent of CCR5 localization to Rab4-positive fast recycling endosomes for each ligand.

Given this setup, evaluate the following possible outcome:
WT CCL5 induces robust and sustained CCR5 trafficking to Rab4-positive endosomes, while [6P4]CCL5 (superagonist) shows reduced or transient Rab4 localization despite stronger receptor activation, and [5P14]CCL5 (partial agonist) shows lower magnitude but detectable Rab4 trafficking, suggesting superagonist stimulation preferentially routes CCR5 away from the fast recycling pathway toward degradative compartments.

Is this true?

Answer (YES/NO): NO